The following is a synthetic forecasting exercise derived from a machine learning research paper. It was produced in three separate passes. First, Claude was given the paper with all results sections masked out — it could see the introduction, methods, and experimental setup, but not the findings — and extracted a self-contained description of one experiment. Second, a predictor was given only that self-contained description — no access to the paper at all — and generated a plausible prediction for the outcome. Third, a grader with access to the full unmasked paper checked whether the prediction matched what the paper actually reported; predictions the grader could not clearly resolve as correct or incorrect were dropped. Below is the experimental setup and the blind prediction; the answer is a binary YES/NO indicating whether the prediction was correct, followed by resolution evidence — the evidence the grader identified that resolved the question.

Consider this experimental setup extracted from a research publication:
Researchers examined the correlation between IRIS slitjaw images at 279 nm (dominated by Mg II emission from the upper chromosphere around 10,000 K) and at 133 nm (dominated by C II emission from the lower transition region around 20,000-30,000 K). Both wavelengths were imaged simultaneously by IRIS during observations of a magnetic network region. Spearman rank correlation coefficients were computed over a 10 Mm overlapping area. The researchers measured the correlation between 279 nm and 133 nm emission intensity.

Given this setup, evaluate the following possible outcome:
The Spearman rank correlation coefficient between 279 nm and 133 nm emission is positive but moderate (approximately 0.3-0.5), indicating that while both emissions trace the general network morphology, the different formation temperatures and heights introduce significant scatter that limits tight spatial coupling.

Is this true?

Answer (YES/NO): NO